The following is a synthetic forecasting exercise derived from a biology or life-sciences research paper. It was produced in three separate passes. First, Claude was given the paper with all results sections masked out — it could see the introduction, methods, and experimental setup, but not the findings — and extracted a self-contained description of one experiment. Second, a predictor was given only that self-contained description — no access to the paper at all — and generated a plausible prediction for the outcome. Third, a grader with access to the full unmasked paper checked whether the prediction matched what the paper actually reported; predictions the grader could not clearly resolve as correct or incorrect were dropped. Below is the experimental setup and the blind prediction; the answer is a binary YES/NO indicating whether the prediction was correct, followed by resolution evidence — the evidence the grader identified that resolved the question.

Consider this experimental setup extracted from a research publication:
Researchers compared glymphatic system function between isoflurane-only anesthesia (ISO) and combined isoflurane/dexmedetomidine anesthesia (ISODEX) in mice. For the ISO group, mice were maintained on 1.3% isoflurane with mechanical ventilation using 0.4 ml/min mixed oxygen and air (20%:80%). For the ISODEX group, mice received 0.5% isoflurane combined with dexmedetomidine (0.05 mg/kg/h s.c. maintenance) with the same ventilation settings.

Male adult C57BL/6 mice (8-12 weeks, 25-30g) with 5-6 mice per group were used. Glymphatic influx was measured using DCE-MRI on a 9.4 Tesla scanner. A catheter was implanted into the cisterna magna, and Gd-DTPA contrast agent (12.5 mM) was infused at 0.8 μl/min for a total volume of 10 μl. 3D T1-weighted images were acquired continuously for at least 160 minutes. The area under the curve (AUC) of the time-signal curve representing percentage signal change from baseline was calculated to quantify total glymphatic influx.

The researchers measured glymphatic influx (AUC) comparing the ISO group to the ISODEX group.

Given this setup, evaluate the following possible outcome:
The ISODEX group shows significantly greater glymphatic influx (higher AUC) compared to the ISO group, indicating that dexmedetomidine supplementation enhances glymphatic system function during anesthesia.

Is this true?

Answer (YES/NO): YES